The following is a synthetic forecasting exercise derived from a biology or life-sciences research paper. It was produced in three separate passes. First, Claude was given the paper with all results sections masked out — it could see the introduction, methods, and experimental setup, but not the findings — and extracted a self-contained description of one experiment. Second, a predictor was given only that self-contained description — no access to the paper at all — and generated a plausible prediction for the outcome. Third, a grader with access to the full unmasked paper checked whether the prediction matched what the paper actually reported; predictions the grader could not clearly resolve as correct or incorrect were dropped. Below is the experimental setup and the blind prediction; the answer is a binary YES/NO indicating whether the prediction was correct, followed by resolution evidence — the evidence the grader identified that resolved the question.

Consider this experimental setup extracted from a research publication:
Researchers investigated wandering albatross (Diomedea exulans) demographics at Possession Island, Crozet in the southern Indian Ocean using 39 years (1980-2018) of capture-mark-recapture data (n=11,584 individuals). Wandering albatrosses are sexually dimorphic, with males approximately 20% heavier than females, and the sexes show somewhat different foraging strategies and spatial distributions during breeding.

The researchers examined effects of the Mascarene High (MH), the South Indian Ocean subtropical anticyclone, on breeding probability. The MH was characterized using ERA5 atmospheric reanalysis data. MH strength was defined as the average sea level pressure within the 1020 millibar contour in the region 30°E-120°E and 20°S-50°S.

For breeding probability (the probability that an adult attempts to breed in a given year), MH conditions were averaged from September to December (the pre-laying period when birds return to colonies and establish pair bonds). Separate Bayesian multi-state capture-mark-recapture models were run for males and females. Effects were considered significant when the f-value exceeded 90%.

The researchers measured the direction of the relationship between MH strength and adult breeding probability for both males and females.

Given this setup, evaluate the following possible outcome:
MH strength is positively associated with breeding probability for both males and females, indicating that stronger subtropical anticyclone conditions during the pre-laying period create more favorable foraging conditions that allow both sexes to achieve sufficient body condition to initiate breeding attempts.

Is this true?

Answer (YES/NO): NO